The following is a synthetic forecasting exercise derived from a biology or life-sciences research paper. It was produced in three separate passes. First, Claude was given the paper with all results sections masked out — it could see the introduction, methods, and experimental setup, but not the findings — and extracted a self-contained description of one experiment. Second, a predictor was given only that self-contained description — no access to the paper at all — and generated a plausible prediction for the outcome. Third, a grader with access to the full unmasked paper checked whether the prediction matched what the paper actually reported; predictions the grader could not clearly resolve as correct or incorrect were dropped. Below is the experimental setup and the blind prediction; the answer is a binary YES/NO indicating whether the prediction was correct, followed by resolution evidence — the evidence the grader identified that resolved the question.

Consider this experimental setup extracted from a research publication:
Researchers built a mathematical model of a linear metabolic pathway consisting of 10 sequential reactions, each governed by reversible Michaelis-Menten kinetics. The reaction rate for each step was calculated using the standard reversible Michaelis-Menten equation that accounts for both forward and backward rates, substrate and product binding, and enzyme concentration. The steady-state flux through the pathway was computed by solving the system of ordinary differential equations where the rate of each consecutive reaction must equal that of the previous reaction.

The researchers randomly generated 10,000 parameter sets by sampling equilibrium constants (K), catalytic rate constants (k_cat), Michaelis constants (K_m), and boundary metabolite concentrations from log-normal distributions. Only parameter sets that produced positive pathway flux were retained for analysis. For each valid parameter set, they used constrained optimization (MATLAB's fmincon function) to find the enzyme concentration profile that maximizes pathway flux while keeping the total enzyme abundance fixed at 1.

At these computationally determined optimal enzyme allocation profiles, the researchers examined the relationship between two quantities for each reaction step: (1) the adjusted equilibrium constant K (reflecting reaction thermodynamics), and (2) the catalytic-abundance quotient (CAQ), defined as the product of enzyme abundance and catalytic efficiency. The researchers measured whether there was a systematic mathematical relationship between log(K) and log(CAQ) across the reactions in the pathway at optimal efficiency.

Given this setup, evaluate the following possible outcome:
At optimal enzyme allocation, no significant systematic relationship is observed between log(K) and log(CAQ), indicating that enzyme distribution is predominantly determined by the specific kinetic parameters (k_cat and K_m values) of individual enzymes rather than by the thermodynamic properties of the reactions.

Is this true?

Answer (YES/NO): NO